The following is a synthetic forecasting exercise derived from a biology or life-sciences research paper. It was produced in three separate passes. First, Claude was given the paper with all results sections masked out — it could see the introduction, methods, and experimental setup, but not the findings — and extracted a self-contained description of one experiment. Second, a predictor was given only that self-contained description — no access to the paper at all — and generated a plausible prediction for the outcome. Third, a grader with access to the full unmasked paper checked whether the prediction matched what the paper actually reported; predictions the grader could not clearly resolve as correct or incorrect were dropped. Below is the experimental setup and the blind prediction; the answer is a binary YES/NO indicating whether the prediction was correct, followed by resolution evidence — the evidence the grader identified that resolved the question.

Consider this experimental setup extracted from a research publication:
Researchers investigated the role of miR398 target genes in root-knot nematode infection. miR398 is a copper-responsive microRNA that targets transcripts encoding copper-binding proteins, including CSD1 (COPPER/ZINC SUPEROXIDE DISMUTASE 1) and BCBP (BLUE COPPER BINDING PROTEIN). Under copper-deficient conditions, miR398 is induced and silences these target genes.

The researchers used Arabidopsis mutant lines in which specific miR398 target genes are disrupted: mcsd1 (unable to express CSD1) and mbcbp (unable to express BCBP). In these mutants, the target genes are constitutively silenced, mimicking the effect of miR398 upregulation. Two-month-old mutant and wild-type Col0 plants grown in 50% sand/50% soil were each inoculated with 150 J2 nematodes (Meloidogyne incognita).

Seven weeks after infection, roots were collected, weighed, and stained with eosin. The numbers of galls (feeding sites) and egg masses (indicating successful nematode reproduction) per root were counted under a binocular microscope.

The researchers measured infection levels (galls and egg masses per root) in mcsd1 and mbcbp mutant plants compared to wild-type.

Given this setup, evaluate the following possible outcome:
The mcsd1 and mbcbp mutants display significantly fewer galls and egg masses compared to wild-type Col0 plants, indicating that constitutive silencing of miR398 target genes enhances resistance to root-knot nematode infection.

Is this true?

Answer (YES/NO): NO